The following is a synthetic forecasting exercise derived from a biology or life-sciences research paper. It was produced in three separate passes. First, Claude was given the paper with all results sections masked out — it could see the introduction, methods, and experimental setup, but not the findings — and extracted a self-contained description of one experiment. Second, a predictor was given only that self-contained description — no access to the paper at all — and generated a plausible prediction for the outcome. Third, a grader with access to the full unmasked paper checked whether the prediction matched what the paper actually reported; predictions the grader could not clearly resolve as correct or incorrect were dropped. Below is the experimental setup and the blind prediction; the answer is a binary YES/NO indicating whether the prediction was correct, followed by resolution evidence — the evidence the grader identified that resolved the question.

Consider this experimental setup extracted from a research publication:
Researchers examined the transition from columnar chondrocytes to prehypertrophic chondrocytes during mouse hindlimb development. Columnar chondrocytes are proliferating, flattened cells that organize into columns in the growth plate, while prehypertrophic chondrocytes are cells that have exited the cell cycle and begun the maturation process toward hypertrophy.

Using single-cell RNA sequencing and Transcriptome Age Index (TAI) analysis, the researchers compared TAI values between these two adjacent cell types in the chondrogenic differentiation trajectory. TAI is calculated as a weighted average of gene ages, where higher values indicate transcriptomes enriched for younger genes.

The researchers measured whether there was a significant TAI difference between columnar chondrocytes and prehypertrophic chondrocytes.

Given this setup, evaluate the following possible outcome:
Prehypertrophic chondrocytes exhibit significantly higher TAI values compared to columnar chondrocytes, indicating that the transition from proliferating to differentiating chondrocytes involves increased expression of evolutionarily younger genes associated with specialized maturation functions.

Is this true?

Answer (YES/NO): YES